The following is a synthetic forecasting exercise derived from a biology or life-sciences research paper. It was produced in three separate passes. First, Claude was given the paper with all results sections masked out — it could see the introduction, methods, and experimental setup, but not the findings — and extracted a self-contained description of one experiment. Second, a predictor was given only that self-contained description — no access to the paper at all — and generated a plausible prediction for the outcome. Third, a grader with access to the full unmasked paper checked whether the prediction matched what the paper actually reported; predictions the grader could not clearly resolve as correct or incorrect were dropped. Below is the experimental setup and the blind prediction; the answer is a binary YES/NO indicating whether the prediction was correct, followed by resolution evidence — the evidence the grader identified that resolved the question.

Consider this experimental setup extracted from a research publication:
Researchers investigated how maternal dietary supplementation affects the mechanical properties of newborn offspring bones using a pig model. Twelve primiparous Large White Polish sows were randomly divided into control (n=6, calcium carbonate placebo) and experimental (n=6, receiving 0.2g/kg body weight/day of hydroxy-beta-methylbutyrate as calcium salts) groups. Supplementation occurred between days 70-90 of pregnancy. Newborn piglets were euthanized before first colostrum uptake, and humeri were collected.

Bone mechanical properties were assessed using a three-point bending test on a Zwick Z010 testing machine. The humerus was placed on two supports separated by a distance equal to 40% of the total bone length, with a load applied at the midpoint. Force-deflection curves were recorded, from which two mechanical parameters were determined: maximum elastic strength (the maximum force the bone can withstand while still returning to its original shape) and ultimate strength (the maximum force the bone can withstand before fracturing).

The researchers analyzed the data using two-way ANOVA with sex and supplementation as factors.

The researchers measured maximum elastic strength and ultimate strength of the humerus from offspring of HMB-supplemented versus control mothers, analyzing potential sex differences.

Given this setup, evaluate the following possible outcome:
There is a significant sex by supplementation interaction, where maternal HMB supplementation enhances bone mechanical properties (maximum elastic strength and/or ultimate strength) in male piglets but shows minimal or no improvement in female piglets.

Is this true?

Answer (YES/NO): NO